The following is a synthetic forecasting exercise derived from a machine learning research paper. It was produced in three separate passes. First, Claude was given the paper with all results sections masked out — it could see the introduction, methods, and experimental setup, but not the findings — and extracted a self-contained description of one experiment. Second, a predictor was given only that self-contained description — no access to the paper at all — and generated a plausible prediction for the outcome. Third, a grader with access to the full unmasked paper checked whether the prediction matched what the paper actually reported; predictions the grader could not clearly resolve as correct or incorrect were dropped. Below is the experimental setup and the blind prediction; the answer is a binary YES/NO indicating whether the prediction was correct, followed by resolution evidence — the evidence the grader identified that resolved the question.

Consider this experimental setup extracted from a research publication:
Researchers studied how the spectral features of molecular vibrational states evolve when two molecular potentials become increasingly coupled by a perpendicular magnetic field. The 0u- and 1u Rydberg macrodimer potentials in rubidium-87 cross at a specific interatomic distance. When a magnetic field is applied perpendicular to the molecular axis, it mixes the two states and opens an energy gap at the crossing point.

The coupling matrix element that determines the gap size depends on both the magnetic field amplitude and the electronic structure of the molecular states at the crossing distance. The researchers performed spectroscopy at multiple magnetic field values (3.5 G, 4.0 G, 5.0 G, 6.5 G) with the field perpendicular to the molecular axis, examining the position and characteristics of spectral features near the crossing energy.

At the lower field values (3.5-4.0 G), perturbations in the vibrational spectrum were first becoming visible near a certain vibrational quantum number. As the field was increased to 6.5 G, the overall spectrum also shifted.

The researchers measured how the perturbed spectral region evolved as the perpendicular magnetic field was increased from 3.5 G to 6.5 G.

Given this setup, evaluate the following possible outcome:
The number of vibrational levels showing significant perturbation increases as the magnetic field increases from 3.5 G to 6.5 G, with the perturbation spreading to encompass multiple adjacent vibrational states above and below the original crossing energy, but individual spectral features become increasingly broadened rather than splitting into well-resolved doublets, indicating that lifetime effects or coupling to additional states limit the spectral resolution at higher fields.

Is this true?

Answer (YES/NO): NO